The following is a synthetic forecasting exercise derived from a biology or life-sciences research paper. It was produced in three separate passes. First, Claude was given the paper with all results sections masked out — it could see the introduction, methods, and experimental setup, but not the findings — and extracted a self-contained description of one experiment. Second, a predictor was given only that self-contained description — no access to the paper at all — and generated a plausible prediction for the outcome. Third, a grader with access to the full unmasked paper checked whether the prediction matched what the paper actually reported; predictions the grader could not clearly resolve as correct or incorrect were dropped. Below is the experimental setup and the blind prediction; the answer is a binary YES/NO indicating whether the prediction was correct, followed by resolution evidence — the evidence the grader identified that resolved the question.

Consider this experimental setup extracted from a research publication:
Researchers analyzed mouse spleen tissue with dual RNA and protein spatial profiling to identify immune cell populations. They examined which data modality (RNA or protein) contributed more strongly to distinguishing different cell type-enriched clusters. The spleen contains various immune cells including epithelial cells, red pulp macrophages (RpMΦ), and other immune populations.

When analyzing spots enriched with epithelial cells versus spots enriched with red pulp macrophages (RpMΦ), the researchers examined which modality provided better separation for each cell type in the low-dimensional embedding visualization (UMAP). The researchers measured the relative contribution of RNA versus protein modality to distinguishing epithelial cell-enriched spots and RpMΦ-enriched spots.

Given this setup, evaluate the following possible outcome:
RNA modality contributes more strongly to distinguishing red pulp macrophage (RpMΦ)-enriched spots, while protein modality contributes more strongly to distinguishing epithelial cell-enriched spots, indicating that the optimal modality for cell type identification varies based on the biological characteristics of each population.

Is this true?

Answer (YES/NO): YES